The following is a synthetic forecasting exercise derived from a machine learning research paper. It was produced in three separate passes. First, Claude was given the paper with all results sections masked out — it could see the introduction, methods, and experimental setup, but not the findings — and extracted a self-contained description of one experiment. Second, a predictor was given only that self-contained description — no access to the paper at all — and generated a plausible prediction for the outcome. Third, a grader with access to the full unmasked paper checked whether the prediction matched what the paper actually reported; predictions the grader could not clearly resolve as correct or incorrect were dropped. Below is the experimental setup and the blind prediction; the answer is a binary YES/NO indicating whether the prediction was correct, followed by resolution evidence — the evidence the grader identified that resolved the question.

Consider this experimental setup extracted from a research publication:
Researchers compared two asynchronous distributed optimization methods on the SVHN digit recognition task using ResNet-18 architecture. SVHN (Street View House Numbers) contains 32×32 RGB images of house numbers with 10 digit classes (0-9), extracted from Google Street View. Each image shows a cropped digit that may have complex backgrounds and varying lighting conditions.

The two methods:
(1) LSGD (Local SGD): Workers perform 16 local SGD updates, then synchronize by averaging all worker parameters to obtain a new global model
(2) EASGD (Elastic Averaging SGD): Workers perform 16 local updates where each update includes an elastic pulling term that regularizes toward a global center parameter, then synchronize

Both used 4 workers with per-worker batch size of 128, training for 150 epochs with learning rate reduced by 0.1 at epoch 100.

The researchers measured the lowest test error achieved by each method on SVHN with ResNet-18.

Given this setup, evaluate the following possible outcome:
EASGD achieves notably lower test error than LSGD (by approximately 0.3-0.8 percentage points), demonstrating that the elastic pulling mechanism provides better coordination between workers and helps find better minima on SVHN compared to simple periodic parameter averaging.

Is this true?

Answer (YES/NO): YES